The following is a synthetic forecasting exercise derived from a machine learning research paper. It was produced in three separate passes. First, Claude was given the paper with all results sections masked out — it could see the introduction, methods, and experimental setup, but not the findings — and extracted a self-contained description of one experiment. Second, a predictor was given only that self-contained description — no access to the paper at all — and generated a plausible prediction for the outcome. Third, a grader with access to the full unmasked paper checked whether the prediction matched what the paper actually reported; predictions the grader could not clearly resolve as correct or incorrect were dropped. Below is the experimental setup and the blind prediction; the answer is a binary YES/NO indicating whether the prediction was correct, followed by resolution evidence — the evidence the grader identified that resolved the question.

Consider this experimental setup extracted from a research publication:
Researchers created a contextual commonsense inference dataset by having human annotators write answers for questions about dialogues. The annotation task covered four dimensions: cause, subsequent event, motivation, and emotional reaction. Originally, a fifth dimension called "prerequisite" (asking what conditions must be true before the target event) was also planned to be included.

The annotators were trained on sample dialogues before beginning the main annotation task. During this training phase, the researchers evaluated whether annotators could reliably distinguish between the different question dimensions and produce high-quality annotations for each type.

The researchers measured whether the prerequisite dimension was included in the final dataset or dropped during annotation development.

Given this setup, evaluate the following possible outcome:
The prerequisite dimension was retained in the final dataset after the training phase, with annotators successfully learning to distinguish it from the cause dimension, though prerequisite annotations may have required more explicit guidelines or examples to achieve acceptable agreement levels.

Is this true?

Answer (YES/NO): NO